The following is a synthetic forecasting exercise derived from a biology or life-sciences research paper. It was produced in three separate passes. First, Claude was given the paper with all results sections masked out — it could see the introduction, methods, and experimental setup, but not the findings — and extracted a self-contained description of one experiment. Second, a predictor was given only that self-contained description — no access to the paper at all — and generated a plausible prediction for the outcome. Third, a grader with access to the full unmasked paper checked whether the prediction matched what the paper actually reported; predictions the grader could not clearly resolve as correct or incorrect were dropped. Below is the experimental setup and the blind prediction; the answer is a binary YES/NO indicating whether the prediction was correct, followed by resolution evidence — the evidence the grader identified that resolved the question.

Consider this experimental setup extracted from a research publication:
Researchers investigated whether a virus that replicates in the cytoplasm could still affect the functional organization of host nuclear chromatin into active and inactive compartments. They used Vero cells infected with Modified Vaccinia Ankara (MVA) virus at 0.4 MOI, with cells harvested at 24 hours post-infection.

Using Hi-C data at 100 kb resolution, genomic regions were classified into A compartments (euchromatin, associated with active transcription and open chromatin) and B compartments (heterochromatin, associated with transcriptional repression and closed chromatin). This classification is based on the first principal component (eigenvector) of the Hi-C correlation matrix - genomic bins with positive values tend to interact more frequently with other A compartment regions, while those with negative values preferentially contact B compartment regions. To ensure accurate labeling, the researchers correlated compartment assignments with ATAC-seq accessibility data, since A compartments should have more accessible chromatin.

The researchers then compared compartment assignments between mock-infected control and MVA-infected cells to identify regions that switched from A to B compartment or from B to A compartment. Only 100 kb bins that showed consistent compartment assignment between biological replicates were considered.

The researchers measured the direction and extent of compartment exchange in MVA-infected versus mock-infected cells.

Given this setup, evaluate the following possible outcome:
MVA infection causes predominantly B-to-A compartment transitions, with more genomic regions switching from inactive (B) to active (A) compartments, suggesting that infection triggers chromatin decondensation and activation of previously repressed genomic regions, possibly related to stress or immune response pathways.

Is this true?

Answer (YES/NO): NO